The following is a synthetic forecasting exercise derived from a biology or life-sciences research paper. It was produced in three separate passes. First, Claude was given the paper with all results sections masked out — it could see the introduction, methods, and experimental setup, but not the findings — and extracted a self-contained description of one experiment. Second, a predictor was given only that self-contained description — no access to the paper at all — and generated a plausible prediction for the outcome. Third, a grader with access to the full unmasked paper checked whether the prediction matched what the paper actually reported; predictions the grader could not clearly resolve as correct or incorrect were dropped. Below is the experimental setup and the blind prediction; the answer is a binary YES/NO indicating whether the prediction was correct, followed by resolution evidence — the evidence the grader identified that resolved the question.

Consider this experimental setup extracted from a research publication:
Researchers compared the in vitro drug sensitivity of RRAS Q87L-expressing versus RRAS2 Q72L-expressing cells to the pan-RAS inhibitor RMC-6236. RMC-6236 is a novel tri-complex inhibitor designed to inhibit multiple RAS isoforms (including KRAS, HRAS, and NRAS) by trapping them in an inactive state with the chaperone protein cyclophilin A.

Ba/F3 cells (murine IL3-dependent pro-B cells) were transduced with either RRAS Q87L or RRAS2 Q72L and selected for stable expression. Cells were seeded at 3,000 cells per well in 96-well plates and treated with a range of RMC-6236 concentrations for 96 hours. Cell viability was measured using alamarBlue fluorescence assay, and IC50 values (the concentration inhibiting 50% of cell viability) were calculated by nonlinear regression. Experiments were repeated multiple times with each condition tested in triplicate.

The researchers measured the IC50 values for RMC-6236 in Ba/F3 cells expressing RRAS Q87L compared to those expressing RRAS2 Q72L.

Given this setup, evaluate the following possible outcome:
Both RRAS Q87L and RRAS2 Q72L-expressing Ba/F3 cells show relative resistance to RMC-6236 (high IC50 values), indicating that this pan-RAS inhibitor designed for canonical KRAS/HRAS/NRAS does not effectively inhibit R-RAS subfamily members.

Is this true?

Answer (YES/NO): NO